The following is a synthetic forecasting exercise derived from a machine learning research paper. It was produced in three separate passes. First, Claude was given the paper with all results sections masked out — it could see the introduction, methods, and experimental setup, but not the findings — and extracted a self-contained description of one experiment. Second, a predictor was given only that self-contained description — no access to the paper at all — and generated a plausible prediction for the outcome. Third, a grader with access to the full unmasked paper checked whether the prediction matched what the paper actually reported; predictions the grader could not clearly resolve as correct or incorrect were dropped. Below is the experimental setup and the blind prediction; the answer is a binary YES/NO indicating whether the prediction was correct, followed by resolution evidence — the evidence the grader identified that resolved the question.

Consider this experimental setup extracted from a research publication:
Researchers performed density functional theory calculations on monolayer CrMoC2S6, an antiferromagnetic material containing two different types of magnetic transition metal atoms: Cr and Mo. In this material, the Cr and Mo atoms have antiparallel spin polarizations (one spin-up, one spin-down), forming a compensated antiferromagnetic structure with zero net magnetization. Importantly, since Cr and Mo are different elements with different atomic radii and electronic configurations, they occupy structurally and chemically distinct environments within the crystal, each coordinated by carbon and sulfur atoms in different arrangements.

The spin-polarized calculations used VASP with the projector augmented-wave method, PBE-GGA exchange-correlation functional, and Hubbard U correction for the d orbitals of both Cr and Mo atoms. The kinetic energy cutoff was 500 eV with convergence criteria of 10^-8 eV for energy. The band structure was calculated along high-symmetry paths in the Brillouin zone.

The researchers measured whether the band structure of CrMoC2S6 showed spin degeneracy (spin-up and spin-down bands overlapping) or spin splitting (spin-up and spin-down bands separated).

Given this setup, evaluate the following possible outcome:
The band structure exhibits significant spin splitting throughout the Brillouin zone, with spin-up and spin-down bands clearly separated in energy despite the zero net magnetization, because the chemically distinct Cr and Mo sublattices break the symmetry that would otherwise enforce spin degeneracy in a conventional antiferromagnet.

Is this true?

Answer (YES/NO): YES